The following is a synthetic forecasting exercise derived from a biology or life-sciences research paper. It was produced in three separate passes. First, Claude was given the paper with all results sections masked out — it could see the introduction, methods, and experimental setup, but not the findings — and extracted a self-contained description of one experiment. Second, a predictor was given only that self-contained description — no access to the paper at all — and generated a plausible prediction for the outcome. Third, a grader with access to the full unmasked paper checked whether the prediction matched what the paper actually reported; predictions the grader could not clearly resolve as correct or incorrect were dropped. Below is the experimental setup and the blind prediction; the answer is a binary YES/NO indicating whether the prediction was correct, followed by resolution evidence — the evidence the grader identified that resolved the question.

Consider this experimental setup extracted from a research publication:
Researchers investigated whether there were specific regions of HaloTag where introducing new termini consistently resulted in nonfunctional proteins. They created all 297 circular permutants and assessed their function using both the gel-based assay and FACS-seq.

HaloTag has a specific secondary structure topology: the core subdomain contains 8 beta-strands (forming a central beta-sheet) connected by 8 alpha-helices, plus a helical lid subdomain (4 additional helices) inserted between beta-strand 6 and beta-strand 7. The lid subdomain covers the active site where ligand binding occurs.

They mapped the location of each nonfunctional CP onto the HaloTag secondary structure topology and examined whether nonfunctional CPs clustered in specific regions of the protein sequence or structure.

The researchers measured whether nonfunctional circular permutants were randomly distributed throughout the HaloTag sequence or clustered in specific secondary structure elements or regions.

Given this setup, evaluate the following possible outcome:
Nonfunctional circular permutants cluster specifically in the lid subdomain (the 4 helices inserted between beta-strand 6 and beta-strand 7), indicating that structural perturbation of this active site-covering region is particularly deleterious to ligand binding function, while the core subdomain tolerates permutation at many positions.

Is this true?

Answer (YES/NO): NO